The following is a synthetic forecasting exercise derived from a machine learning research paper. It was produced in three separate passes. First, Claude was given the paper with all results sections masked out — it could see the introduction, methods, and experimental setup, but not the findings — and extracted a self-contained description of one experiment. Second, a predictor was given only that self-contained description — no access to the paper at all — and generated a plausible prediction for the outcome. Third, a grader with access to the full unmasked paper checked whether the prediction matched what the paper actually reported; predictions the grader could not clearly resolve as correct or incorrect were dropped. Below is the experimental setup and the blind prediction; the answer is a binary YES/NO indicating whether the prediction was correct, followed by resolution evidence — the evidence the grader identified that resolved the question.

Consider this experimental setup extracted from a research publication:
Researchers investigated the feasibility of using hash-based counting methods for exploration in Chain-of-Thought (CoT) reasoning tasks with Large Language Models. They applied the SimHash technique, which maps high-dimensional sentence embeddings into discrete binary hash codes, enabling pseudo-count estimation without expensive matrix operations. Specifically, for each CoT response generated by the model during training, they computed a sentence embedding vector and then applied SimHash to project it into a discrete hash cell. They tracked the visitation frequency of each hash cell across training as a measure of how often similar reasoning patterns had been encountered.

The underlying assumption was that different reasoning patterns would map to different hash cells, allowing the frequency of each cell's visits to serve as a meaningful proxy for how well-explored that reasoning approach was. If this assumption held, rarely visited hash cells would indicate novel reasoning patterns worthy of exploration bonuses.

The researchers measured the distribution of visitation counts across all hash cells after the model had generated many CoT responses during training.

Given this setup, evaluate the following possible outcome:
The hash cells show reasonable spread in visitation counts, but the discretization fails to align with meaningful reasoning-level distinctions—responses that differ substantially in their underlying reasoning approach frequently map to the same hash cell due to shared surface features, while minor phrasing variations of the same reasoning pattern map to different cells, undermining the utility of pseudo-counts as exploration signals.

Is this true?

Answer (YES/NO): NO